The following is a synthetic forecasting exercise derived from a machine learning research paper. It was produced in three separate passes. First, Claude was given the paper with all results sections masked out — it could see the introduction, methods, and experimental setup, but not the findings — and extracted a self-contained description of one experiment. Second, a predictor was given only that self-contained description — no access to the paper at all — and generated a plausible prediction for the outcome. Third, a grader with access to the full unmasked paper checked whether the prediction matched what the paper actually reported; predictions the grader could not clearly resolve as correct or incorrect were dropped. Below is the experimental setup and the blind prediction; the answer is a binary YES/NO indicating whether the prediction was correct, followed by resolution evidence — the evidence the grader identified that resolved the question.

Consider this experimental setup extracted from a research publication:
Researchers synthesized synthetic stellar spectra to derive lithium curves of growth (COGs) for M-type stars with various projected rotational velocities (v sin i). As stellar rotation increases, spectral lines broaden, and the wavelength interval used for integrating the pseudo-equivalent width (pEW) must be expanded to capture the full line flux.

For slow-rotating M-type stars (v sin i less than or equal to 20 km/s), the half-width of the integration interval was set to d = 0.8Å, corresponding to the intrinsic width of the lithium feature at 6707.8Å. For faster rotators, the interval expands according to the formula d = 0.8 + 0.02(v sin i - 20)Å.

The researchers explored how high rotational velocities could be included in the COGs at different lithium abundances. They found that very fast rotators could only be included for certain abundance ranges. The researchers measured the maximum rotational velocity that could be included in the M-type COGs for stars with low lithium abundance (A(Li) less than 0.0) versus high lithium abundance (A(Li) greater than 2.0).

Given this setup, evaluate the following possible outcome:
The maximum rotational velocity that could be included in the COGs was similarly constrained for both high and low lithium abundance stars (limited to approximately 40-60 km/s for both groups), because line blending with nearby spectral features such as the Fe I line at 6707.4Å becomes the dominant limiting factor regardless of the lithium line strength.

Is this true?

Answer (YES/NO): NO